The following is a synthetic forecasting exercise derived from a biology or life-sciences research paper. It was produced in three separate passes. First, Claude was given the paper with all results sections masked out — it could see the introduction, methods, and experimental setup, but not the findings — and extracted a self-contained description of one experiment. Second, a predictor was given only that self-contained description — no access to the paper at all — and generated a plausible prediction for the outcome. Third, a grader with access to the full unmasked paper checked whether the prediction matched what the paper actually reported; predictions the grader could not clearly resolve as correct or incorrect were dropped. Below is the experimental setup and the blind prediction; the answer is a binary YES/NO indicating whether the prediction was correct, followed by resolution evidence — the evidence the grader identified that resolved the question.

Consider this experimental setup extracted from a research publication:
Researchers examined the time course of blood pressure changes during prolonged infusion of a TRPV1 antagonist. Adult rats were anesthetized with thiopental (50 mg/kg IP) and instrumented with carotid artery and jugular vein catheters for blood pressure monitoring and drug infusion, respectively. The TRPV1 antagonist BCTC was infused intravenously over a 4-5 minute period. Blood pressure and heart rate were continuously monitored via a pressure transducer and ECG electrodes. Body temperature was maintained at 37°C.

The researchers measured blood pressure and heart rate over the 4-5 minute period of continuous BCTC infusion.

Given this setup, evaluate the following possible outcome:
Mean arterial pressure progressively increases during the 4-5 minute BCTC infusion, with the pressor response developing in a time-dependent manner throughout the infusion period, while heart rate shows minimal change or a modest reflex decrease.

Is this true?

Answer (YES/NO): NO